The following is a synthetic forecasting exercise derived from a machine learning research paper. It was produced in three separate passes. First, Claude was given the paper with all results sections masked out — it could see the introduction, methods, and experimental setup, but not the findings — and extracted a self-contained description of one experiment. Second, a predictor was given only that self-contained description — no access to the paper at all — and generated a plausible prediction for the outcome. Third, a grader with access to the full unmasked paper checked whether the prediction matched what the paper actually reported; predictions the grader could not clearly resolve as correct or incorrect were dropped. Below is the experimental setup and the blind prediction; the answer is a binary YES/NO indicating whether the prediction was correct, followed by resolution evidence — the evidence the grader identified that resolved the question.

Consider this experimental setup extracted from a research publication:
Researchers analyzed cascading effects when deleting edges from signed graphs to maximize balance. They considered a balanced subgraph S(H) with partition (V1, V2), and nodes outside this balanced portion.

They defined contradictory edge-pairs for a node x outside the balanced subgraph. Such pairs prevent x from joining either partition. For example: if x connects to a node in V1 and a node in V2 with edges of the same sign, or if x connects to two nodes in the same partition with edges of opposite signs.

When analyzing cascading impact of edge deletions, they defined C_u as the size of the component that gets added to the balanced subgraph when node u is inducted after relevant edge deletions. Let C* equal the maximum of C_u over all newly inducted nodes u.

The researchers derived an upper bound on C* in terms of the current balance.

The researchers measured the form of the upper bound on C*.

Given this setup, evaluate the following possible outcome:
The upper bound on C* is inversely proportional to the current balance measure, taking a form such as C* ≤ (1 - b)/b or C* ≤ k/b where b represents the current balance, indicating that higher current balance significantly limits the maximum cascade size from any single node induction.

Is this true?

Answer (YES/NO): NO